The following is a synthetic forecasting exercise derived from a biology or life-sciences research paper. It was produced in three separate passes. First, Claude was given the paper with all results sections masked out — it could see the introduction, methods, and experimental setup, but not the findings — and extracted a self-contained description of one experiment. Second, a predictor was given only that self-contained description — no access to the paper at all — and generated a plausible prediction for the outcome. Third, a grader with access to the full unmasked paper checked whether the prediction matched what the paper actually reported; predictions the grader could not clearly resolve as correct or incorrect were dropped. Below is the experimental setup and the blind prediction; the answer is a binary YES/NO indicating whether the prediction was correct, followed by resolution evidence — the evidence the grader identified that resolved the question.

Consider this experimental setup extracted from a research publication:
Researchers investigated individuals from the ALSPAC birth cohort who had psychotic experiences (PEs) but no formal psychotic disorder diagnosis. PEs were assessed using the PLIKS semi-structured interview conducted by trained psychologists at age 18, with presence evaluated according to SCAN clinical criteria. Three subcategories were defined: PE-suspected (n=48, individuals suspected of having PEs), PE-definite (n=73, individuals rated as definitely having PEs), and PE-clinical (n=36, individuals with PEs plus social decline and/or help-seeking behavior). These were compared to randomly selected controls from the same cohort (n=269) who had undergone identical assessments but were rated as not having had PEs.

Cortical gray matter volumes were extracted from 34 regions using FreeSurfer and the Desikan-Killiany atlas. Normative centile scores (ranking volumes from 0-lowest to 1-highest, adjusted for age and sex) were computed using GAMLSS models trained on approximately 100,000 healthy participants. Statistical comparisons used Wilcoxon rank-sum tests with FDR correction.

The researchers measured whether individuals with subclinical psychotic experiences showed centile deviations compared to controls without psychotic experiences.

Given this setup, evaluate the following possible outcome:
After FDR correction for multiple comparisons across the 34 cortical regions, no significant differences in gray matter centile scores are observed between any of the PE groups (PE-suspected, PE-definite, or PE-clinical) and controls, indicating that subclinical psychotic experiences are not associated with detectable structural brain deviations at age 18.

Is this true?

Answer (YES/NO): NO